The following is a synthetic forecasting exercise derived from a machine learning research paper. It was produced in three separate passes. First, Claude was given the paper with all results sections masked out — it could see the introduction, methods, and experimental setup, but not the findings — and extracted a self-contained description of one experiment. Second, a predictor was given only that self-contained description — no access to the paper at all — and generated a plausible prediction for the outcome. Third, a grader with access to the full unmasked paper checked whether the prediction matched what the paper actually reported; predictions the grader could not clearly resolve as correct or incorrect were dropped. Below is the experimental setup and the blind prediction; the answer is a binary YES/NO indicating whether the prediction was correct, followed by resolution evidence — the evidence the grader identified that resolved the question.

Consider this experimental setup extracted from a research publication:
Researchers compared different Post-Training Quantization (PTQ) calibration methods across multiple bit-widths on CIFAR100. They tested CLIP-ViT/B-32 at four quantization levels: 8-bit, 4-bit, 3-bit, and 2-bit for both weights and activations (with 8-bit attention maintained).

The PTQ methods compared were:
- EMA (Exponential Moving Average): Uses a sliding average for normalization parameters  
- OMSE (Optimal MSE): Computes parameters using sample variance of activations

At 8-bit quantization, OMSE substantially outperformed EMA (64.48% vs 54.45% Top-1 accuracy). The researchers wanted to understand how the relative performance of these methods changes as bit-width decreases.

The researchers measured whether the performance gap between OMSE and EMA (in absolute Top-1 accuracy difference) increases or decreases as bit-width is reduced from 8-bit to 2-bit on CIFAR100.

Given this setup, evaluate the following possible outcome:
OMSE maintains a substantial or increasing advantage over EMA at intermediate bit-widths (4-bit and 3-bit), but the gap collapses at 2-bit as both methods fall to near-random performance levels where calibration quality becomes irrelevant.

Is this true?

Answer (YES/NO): YES